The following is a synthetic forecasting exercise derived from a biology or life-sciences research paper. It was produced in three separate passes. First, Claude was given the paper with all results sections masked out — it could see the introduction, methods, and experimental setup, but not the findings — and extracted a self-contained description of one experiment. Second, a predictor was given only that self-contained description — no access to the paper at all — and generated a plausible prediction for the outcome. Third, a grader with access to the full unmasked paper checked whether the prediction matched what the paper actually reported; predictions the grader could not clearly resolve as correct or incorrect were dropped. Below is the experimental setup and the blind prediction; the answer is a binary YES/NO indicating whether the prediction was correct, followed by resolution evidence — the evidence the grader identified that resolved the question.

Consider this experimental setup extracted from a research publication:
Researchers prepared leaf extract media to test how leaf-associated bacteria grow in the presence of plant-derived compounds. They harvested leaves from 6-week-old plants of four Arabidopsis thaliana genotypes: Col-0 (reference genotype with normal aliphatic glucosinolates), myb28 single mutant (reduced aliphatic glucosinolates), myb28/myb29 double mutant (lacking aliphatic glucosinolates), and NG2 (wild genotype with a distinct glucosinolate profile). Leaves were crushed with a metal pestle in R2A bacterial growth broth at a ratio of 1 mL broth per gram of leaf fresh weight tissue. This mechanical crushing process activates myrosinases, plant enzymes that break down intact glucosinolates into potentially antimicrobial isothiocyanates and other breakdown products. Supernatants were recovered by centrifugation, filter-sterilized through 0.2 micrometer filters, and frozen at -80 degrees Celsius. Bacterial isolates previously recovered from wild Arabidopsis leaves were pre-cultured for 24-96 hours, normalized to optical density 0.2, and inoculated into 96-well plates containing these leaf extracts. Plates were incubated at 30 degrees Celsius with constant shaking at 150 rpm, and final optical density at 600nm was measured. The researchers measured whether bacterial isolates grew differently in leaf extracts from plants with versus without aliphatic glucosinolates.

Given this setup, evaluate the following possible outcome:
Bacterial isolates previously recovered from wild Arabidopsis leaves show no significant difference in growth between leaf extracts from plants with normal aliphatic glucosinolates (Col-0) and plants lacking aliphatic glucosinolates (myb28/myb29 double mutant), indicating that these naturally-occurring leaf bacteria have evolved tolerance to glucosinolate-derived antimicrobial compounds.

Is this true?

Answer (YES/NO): NO